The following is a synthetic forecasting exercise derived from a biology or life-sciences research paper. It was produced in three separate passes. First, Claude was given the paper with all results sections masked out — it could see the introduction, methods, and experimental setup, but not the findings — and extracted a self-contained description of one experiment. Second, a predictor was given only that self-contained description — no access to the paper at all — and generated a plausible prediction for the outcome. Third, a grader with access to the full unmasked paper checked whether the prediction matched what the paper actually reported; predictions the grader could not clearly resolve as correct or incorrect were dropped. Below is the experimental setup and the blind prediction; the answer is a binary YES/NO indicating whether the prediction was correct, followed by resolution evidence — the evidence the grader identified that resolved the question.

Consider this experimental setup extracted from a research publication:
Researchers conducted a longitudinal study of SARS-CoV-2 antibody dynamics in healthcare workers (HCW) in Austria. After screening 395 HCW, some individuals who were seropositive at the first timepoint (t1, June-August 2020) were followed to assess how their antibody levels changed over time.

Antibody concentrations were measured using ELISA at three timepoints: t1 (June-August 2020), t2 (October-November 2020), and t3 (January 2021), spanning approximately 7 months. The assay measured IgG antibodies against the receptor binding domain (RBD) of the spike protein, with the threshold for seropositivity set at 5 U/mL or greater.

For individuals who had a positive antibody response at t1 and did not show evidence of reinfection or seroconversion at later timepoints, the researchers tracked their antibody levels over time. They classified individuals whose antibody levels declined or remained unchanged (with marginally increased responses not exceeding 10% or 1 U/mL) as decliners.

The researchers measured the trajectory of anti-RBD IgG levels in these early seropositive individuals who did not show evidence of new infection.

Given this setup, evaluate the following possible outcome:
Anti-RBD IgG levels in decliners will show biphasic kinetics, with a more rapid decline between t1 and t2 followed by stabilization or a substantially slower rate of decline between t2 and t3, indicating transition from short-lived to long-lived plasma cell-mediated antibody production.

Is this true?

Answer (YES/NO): NO